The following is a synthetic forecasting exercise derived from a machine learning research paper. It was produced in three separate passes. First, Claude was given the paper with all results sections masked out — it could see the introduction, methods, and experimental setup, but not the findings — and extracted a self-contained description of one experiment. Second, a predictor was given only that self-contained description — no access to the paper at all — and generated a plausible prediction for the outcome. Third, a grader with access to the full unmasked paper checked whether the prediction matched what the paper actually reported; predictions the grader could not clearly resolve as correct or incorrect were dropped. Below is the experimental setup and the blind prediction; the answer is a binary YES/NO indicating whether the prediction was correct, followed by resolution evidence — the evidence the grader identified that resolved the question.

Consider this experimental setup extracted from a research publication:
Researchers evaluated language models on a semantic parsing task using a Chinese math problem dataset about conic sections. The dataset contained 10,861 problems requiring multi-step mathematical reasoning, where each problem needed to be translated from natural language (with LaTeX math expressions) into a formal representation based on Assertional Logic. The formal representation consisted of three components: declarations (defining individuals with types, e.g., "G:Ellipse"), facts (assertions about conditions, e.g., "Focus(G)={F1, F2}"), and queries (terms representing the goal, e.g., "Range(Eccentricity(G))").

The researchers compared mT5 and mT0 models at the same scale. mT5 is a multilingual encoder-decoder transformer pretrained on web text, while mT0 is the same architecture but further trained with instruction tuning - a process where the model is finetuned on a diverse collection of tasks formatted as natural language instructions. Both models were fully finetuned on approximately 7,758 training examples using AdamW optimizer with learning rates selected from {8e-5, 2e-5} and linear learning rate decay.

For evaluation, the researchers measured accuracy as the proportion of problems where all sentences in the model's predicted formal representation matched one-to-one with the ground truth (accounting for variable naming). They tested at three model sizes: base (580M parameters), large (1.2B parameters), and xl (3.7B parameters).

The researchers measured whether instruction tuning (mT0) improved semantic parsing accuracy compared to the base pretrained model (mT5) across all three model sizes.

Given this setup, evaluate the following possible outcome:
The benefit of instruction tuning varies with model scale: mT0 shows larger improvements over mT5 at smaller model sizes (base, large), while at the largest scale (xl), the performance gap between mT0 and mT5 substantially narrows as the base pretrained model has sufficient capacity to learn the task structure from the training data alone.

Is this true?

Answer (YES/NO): NO